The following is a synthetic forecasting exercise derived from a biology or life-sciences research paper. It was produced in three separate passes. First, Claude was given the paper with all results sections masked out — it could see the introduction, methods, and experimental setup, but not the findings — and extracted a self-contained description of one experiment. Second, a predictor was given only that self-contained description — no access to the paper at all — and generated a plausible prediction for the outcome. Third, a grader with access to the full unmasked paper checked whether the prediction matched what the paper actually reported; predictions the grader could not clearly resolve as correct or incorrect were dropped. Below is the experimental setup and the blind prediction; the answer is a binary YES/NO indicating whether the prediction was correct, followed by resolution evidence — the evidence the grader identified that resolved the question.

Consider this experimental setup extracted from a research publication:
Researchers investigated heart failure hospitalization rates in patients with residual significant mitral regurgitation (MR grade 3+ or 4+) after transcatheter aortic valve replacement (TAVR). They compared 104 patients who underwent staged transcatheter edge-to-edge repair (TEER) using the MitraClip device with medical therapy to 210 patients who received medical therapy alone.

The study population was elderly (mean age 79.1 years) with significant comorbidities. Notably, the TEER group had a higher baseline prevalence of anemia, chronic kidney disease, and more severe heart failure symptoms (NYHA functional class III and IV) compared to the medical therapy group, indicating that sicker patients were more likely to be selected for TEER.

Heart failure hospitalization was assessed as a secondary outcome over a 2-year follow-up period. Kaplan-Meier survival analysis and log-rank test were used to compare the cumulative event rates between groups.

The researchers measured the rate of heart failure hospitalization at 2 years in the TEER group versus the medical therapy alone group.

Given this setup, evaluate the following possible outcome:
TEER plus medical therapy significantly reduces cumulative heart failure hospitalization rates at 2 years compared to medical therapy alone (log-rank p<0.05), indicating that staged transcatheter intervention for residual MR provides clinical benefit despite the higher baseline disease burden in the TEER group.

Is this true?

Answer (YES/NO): NO